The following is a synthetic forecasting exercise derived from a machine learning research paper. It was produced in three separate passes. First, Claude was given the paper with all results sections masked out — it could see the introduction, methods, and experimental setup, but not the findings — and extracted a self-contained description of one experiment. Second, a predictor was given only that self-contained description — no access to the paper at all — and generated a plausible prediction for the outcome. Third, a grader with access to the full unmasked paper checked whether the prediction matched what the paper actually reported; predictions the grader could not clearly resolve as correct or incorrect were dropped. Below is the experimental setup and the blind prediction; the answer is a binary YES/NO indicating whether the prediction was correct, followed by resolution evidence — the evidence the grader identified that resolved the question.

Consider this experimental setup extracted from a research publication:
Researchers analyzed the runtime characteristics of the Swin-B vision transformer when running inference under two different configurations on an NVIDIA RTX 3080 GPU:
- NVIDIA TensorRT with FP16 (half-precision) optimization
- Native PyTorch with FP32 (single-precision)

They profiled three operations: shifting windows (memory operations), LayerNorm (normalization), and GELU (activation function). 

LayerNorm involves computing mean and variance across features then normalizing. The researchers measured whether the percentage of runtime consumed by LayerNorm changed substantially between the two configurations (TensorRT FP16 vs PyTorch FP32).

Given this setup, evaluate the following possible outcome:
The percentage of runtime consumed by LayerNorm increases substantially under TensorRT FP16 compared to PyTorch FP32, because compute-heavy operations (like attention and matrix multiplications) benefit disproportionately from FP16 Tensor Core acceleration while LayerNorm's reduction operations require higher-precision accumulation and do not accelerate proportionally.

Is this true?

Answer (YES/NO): NO